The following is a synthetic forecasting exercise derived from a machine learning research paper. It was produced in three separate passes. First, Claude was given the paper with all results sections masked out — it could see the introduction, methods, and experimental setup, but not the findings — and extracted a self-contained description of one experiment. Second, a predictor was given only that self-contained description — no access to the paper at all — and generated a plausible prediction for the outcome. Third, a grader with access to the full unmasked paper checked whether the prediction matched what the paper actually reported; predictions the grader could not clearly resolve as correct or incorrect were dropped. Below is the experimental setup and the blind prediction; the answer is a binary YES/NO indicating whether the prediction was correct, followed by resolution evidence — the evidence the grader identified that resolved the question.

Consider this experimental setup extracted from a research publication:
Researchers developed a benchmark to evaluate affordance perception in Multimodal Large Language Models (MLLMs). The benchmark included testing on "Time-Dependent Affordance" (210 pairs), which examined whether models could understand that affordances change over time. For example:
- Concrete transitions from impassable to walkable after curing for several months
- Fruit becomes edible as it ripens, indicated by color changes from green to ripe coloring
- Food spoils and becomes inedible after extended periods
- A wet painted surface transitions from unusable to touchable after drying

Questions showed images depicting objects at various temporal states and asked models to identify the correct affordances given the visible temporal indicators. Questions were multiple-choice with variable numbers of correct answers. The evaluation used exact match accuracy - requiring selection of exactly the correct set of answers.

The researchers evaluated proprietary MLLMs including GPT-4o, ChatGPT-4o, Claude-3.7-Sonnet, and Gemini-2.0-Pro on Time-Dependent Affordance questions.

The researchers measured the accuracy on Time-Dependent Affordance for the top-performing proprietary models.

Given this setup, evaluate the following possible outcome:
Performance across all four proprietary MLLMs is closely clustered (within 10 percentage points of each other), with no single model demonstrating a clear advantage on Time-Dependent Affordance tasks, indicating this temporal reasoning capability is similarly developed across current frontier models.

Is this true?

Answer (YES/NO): YES